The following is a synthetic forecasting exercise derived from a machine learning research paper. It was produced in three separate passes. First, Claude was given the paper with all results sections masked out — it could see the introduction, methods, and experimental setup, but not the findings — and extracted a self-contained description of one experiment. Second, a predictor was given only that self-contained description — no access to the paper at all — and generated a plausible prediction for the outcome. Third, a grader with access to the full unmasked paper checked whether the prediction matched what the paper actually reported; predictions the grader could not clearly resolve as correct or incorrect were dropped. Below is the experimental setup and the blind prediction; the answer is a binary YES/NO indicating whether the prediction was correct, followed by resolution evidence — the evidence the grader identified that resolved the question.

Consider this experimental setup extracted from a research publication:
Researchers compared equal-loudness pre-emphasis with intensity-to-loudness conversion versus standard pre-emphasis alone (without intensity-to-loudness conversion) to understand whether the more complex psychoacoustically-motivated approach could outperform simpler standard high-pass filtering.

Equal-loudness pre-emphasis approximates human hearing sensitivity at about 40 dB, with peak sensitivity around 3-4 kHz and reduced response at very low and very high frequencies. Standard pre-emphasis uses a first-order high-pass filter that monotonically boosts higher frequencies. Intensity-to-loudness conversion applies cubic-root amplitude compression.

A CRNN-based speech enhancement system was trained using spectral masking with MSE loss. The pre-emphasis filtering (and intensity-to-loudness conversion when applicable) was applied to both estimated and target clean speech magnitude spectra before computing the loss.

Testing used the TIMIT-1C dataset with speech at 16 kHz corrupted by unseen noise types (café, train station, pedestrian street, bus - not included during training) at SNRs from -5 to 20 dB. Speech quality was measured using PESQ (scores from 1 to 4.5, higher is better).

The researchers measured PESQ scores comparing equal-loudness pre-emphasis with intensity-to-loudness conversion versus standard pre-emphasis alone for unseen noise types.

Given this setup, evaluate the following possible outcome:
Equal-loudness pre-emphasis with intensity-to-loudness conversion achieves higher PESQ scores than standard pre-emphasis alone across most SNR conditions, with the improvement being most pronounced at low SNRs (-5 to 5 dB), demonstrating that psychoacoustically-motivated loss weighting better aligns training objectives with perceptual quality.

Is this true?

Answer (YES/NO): NO